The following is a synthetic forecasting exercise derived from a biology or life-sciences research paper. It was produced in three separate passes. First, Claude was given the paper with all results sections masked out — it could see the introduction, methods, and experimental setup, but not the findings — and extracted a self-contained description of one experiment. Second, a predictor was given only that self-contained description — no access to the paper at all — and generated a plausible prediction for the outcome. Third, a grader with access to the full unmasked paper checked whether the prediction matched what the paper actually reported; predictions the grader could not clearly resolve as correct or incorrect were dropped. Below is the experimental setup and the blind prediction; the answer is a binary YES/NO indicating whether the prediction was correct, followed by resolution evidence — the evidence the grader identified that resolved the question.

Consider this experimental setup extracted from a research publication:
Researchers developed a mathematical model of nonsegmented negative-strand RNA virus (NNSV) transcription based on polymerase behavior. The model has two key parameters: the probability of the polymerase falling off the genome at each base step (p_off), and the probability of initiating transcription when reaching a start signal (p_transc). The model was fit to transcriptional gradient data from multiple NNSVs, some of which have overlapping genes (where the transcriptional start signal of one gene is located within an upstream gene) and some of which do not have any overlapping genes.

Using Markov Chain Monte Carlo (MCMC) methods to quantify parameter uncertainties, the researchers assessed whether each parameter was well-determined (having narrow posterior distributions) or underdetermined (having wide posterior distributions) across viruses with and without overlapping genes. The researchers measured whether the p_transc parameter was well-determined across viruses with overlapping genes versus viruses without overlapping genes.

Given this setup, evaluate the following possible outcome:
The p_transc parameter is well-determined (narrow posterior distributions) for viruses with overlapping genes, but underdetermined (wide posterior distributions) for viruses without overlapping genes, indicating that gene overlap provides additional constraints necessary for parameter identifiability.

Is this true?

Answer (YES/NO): YES